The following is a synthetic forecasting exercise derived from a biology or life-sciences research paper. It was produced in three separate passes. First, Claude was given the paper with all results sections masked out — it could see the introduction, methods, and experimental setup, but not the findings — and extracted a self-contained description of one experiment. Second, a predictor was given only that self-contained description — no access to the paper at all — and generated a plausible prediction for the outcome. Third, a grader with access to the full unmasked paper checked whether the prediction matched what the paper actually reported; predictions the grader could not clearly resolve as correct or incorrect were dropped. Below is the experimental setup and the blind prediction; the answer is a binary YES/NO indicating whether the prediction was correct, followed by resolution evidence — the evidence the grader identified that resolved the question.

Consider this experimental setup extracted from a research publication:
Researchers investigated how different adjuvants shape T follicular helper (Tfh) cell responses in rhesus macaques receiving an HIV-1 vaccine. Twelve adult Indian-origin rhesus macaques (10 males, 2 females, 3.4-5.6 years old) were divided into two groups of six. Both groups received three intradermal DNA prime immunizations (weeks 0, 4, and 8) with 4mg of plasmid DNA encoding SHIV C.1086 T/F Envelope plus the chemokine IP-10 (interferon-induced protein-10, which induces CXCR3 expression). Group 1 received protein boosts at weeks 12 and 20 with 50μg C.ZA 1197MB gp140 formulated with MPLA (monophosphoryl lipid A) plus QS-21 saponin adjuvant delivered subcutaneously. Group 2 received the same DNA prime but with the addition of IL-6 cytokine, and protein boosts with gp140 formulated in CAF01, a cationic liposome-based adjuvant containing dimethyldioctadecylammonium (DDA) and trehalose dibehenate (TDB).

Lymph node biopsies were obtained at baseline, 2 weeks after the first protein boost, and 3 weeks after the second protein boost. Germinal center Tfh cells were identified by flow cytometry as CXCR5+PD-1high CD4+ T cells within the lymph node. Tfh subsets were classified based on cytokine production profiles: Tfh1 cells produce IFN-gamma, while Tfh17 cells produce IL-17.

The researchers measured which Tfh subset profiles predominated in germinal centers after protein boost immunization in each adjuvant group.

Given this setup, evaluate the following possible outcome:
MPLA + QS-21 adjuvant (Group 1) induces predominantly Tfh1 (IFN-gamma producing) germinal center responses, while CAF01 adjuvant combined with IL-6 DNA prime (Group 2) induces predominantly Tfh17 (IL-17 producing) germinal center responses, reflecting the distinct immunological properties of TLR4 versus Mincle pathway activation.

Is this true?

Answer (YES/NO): NO